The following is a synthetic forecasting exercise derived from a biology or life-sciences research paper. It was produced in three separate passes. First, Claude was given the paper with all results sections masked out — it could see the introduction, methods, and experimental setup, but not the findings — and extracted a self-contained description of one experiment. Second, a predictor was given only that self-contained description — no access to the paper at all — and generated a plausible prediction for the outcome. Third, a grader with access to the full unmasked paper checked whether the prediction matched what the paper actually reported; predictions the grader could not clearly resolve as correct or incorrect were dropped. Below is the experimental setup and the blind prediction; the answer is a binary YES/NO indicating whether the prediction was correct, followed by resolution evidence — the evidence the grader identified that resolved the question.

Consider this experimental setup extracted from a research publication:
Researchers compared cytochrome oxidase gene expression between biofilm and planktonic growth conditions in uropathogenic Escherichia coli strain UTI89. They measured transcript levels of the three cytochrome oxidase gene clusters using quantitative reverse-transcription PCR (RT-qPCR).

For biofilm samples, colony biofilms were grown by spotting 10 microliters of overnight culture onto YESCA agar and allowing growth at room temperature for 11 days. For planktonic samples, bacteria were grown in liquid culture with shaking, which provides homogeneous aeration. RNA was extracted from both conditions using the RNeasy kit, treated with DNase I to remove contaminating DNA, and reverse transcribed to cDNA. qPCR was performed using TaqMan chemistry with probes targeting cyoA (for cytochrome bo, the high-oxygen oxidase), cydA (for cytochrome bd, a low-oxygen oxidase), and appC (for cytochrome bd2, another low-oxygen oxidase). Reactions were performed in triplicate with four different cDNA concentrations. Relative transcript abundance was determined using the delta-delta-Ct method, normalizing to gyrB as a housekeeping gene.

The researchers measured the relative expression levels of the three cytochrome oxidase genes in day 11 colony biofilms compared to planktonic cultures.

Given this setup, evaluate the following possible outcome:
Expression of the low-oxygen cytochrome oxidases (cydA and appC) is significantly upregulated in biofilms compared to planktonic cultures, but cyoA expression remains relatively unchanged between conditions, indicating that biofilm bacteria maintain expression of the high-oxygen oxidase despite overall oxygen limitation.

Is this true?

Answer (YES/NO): NO